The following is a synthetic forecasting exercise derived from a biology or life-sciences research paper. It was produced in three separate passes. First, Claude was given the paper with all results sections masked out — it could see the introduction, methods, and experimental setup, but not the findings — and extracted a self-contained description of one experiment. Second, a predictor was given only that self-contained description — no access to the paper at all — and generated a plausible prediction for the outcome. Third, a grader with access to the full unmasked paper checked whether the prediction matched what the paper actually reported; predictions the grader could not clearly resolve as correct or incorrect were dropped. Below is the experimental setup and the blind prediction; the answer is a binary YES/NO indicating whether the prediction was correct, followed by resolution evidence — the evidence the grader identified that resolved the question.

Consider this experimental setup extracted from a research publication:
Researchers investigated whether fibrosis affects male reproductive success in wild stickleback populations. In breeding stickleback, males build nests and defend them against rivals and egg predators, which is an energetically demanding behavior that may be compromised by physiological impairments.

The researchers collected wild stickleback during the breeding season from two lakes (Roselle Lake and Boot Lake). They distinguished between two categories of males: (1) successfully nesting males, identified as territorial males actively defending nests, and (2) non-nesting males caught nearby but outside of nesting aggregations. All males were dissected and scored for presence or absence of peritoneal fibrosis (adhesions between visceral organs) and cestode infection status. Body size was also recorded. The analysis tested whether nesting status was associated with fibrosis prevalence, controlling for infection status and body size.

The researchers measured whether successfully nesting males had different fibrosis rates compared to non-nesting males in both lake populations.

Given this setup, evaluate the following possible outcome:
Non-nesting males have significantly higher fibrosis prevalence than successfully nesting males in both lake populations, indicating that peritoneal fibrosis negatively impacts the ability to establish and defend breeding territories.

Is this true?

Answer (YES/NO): YES